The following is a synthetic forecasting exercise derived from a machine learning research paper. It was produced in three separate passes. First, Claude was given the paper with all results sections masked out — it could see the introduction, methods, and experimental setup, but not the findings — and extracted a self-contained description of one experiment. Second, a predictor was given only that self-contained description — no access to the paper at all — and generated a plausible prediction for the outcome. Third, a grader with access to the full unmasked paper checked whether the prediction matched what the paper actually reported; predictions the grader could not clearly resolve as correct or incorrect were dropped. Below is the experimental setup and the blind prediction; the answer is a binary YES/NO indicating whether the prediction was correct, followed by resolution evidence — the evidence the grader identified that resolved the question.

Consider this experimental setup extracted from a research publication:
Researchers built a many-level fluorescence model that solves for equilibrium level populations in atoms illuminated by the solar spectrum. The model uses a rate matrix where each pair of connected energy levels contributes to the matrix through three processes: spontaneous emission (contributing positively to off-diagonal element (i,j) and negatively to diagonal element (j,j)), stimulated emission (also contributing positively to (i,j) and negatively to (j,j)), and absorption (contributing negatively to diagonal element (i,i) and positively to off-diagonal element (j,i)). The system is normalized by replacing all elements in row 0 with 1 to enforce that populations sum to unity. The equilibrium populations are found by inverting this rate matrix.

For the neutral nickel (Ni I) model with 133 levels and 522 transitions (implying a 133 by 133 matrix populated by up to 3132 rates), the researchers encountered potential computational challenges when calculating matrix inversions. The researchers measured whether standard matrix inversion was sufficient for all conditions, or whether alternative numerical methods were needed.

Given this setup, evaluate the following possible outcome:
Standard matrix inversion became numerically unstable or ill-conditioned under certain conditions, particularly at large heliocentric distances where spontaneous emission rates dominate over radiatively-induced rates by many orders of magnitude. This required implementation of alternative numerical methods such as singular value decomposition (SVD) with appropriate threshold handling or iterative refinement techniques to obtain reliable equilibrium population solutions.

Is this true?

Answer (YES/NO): NO